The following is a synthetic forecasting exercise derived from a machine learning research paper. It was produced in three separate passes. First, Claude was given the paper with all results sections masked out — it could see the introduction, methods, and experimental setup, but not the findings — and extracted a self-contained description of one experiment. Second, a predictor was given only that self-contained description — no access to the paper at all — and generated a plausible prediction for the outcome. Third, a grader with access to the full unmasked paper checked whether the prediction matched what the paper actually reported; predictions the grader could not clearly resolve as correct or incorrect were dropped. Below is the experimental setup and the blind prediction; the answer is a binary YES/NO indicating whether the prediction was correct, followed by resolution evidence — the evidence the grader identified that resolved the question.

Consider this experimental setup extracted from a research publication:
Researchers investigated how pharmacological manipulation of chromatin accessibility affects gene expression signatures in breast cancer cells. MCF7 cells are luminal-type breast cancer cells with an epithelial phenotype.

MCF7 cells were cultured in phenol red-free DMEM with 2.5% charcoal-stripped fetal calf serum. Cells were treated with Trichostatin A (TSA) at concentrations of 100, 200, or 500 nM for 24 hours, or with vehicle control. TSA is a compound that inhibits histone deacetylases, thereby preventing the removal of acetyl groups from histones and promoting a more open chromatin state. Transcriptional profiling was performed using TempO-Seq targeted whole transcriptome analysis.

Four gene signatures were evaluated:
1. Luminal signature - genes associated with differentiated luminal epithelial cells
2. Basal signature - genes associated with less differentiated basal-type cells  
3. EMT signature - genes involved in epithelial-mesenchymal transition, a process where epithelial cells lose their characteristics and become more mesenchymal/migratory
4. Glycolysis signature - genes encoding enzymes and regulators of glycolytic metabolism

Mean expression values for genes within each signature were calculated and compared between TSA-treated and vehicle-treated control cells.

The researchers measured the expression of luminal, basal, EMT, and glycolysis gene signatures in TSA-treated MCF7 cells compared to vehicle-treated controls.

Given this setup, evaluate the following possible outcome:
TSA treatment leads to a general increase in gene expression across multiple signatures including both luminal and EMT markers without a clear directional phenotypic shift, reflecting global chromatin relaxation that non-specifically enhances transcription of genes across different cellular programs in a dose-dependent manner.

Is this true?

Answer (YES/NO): NO